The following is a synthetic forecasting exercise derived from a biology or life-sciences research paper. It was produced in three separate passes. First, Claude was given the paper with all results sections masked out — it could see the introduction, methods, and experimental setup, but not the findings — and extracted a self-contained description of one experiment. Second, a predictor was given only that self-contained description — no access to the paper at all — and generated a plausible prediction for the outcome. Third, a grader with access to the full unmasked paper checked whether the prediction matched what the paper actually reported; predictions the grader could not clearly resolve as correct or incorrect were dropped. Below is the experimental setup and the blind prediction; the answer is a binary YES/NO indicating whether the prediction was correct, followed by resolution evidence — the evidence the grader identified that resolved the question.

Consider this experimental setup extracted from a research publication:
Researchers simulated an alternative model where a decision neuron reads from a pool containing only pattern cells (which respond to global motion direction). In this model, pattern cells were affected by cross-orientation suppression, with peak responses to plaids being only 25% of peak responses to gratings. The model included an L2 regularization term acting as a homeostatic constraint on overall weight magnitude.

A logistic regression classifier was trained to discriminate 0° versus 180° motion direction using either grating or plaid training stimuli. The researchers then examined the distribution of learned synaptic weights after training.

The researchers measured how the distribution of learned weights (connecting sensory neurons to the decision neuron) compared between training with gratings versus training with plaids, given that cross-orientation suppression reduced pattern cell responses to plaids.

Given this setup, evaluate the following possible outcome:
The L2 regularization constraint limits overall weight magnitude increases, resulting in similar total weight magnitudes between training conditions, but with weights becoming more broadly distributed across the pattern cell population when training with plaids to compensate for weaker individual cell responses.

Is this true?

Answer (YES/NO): NO